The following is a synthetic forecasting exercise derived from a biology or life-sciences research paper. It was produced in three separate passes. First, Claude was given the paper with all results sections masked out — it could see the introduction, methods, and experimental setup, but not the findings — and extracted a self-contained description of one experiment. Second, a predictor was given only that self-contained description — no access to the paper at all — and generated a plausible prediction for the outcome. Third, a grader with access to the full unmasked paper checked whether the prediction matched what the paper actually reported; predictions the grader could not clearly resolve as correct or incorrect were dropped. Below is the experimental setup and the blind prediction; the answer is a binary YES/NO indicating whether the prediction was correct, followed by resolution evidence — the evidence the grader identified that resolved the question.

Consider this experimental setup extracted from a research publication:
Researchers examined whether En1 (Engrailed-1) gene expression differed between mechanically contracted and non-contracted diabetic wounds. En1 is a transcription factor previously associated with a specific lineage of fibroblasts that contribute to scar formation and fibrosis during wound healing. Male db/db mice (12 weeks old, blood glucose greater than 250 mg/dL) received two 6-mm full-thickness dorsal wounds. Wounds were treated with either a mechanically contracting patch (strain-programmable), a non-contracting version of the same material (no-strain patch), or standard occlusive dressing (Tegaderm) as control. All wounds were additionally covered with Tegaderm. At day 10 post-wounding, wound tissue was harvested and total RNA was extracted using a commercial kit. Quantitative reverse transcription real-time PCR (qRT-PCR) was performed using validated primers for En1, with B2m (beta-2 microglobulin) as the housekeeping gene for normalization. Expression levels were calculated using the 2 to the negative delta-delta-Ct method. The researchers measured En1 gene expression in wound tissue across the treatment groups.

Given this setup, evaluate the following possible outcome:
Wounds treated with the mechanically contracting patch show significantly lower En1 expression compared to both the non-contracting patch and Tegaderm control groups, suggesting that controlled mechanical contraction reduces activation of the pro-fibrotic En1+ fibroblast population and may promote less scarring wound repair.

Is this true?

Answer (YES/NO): YES